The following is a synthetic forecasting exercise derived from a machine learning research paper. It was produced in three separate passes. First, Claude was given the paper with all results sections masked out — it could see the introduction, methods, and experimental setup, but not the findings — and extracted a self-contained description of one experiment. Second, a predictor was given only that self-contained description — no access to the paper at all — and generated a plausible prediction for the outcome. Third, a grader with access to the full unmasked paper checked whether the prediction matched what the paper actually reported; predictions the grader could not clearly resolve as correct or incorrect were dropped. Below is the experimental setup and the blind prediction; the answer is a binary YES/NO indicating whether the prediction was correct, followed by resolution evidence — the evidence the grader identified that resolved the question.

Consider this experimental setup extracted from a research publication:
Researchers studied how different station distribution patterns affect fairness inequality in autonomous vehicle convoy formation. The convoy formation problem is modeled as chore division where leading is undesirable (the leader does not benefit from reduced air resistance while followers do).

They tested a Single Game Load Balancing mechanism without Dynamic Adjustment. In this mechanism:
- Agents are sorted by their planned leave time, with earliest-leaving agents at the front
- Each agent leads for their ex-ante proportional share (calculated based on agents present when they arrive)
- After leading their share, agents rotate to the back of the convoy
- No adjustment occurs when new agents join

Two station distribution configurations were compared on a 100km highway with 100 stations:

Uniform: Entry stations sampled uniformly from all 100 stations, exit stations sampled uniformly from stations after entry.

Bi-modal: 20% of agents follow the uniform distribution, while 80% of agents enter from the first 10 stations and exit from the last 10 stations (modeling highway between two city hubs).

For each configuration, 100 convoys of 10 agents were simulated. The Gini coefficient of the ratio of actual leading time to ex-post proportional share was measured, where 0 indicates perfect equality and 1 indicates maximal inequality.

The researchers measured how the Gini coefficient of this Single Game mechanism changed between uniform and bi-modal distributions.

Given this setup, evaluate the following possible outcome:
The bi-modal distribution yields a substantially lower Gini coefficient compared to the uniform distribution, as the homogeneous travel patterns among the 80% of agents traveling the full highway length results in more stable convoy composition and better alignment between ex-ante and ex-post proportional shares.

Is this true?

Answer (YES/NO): NO